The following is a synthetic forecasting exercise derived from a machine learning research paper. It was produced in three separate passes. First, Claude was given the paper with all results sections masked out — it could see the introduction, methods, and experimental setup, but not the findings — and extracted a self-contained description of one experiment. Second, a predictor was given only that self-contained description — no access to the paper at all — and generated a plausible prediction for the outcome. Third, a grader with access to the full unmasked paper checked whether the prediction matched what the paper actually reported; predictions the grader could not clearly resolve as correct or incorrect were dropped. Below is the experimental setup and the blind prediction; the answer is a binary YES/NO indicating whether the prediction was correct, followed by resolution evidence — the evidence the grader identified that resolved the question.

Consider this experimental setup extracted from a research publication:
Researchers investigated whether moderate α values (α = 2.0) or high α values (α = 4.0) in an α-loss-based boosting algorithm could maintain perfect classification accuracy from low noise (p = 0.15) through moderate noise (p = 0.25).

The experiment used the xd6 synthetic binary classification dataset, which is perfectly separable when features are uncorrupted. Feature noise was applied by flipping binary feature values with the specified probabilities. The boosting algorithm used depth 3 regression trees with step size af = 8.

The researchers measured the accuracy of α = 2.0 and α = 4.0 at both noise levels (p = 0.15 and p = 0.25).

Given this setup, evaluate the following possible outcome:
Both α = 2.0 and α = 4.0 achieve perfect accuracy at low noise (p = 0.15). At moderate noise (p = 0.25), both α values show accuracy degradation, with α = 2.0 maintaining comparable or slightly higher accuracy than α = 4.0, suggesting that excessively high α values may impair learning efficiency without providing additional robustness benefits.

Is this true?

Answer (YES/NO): NO